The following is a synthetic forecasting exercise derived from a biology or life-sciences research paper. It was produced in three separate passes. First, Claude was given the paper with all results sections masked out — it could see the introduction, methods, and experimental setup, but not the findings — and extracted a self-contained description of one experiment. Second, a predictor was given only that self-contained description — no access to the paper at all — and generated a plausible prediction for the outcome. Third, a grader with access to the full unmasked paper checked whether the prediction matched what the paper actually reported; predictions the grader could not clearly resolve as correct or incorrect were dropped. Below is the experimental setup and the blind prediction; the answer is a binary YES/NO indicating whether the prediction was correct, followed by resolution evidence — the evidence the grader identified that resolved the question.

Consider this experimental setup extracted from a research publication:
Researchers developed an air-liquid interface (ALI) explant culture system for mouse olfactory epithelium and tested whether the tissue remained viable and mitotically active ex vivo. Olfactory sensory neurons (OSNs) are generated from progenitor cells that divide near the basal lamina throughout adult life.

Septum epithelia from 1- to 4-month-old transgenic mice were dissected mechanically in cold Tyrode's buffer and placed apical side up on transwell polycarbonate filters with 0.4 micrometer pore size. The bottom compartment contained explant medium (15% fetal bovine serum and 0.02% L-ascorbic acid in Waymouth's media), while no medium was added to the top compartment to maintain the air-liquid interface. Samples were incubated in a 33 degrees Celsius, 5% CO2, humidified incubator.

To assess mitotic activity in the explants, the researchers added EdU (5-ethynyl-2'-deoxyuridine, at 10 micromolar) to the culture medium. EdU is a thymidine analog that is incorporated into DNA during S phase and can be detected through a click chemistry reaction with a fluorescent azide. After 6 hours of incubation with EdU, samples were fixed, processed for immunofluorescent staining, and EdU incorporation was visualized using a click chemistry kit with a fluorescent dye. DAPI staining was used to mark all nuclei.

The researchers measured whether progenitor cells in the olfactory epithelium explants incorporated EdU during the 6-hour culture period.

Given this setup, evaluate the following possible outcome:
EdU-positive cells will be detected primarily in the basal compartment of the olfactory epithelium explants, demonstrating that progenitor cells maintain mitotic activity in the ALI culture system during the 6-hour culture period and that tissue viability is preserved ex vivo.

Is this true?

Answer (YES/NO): YES